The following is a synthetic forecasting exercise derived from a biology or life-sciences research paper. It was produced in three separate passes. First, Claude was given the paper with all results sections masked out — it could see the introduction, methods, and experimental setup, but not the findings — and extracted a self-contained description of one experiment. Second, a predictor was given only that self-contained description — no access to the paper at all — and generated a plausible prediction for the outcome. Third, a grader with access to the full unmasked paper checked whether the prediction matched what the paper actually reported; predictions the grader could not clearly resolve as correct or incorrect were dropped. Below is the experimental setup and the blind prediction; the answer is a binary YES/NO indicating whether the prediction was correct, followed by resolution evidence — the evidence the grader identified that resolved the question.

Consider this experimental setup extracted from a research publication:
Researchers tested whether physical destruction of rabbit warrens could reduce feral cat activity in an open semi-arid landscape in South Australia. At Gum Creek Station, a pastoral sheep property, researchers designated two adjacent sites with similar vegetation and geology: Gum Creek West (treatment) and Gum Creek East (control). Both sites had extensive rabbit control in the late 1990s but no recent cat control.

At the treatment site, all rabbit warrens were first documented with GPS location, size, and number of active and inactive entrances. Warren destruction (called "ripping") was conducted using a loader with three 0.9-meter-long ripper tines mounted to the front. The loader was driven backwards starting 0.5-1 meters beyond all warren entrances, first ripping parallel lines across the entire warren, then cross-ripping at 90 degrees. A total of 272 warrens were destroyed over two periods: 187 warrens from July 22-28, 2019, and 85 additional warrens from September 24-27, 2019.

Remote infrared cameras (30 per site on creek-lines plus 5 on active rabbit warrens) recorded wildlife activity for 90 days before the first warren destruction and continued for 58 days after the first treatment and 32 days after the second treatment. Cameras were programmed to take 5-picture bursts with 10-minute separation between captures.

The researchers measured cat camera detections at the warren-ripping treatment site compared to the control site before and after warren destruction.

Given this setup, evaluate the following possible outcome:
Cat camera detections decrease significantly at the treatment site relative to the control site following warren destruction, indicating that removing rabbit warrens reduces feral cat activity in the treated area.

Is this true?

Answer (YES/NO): NO